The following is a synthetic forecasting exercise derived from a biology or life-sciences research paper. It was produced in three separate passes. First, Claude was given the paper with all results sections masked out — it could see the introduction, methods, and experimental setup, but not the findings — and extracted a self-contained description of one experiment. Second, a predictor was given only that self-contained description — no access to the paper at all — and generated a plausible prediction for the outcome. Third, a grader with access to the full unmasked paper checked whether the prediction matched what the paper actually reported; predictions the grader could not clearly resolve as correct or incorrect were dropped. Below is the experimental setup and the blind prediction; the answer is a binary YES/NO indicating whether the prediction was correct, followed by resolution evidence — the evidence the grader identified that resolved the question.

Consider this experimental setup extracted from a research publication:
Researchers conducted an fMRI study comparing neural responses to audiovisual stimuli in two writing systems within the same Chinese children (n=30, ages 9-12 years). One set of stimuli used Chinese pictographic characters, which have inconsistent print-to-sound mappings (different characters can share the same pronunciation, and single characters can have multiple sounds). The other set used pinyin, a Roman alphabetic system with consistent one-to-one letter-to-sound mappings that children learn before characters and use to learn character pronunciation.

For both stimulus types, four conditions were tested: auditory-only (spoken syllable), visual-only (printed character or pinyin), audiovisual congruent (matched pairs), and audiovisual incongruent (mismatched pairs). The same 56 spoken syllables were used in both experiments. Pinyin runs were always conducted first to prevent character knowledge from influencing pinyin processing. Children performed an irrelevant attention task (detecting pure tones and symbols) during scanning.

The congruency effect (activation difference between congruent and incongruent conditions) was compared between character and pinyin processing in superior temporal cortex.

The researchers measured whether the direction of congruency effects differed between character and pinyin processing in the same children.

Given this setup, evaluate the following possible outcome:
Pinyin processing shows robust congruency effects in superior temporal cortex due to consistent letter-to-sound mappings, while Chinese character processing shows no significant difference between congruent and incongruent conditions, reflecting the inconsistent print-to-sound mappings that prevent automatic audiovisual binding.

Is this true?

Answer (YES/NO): NO